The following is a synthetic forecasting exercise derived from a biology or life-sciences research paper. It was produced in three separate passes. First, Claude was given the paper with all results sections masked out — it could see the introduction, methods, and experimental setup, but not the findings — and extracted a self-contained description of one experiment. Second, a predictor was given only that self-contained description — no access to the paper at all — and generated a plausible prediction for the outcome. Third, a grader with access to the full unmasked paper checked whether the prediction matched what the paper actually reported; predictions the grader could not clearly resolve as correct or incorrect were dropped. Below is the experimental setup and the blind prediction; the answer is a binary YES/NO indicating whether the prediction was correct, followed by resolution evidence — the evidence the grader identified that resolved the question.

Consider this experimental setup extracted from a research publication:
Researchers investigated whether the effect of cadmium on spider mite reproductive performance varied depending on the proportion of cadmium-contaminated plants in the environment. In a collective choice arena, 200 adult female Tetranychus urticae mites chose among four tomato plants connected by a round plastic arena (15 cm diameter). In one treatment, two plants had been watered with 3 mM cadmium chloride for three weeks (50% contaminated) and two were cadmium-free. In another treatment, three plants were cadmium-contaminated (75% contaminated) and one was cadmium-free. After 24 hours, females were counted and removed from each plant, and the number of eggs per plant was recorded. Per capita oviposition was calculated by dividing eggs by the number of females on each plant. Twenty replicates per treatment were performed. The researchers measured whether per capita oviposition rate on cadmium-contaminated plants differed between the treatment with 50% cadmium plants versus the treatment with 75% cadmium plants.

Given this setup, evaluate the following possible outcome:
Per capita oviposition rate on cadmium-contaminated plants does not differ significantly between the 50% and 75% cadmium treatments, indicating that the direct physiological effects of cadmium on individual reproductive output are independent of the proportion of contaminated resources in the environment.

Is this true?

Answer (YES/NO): YES